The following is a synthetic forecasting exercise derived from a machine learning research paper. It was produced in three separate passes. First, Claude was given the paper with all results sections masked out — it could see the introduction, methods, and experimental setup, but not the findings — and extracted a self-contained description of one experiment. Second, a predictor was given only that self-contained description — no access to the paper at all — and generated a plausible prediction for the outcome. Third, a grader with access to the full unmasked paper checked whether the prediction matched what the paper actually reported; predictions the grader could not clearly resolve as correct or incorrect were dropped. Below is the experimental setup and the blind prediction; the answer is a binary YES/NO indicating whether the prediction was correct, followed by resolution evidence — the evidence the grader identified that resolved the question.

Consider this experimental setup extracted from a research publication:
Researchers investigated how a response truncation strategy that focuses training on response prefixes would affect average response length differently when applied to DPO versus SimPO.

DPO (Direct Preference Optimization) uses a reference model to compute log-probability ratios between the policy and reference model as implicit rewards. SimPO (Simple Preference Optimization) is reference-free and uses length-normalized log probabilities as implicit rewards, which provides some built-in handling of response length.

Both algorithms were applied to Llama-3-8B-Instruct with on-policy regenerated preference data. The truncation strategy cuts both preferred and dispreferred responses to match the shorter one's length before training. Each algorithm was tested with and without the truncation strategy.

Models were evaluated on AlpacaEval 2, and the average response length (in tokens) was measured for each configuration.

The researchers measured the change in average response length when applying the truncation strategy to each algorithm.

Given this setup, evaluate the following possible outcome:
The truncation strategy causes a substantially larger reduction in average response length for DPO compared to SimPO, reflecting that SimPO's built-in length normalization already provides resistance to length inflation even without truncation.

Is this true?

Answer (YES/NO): YES